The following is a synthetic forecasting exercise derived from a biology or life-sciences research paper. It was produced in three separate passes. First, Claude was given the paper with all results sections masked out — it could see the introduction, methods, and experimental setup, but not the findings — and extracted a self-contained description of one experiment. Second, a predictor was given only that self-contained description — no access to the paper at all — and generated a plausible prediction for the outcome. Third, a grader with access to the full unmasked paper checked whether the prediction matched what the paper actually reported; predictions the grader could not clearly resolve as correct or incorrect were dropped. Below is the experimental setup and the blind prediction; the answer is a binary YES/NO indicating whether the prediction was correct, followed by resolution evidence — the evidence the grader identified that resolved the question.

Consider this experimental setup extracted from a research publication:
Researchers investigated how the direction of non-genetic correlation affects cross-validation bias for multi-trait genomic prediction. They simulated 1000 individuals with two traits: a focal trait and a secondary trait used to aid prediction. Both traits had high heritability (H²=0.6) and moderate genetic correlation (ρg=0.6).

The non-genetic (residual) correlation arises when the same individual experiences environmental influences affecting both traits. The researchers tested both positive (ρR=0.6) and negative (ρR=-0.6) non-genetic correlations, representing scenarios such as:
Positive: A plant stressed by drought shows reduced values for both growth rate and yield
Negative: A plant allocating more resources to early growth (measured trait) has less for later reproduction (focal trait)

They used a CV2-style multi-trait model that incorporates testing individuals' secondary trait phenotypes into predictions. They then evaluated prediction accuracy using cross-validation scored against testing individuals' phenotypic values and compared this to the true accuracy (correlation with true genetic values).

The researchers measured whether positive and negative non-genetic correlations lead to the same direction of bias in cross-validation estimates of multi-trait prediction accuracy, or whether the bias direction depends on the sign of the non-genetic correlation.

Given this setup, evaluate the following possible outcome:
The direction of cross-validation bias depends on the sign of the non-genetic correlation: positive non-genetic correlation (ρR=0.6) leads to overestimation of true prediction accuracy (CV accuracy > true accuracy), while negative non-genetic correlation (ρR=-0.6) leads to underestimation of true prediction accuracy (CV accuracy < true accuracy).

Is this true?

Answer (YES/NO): YES